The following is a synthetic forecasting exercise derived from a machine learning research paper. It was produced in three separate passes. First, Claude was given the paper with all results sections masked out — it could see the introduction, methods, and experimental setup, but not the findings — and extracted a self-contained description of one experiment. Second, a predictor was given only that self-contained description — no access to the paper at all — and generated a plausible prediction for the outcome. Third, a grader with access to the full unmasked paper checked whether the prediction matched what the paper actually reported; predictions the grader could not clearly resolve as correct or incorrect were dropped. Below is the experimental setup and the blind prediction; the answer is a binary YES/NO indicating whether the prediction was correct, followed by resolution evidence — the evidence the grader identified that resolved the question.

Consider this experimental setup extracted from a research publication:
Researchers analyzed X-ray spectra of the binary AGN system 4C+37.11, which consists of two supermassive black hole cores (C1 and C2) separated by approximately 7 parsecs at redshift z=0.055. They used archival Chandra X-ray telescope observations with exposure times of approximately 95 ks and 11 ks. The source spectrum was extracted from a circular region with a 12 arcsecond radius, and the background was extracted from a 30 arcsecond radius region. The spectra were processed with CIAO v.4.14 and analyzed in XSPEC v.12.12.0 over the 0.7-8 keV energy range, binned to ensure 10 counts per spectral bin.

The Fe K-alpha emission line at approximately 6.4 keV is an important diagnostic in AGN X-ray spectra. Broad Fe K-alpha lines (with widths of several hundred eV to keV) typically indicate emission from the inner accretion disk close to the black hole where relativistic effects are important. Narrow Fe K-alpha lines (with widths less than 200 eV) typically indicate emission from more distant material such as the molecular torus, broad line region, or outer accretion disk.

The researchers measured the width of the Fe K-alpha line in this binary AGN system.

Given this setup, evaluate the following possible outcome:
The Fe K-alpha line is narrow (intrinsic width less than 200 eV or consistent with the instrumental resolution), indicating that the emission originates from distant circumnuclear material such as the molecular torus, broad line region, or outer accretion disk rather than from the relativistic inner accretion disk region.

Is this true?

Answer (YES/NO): NO